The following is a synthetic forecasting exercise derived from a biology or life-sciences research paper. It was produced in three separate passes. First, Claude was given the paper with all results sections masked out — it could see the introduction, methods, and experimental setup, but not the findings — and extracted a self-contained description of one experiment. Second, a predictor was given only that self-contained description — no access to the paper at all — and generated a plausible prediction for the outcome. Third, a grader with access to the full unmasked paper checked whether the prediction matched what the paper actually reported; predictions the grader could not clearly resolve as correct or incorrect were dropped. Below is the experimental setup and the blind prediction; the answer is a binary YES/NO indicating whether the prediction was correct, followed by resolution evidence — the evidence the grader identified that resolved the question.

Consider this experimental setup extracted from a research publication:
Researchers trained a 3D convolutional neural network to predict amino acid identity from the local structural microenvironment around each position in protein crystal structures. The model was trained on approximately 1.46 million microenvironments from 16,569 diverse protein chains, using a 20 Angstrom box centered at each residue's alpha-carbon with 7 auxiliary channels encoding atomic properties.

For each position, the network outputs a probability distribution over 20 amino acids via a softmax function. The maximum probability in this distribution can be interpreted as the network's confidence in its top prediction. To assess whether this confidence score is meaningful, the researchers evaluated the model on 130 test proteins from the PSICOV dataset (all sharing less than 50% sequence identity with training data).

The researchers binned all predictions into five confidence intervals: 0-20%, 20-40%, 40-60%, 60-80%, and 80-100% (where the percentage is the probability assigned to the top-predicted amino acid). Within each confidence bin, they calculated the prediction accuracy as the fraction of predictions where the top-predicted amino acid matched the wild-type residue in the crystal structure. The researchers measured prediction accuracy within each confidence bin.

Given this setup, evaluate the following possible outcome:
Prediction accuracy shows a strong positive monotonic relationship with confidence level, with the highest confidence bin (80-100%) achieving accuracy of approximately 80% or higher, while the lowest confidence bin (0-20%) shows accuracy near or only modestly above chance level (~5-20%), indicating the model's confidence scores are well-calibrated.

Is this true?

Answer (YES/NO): YES